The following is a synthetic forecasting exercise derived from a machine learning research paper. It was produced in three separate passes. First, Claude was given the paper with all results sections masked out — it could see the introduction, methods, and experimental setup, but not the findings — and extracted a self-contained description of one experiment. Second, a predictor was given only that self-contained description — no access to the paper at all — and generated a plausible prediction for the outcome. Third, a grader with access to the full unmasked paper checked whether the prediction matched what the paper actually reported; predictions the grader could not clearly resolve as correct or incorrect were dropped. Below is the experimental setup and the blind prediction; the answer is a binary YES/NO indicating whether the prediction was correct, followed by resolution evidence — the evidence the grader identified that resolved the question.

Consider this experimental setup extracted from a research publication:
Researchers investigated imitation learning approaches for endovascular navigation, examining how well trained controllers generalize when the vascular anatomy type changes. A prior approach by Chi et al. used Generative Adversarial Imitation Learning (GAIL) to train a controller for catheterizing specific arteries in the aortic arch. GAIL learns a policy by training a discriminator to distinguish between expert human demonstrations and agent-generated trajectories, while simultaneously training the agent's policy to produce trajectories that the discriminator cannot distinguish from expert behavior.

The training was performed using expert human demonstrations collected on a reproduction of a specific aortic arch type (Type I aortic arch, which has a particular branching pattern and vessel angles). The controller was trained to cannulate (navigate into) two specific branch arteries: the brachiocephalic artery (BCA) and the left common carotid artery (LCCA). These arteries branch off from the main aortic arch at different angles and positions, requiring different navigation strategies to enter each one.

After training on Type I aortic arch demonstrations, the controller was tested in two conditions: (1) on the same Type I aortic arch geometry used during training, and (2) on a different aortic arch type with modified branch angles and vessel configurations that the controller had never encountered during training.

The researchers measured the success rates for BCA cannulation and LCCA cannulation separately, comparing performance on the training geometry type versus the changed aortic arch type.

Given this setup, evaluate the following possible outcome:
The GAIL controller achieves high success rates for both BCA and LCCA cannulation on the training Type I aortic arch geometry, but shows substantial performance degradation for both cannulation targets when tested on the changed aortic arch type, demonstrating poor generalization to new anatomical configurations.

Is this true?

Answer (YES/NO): YES